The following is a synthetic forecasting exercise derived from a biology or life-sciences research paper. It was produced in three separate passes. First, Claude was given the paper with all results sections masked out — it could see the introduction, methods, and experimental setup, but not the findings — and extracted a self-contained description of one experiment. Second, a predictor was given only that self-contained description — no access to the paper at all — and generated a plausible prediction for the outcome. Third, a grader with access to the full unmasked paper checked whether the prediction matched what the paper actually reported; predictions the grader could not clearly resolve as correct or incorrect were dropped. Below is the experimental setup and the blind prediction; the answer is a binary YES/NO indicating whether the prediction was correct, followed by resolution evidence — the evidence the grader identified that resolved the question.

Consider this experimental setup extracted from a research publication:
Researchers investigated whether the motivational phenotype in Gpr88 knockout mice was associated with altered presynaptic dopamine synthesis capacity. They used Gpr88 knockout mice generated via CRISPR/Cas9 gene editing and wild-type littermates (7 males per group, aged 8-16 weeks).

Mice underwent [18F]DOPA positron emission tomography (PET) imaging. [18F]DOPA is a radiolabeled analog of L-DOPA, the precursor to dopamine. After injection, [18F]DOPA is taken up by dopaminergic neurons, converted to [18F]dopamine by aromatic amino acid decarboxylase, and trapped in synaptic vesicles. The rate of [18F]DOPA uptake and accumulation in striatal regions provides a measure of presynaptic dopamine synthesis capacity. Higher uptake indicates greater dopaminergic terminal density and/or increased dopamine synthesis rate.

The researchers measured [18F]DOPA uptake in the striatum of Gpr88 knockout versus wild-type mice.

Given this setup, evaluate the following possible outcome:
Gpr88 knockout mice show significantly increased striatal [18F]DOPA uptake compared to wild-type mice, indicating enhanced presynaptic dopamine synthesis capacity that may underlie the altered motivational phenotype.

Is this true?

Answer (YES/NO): NO